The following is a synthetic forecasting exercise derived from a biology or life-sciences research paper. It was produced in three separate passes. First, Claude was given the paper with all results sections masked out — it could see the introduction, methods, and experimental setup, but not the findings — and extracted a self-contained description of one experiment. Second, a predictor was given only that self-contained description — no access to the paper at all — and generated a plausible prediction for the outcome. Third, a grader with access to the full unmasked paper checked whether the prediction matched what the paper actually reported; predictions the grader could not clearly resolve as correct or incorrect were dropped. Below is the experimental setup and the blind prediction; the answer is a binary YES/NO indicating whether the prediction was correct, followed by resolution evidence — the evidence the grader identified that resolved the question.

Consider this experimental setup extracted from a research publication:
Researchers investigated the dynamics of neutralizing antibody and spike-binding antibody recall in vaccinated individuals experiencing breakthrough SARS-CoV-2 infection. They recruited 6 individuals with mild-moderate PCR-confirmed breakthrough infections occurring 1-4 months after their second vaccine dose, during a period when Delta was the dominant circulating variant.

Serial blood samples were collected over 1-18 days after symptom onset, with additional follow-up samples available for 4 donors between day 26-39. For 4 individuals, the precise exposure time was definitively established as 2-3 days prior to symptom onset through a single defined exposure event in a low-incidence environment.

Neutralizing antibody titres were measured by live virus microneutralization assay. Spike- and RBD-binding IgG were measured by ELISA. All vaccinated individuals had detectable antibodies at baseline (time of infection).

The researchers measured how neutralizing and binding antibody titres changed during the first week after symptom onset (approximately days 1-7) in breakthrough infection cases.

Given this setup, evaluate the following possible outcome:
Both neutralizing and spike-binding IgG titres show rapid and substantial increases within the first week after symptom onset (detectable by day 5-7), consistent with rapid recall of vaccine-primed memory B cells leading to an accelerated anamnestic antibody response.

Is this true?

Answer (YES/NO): NO